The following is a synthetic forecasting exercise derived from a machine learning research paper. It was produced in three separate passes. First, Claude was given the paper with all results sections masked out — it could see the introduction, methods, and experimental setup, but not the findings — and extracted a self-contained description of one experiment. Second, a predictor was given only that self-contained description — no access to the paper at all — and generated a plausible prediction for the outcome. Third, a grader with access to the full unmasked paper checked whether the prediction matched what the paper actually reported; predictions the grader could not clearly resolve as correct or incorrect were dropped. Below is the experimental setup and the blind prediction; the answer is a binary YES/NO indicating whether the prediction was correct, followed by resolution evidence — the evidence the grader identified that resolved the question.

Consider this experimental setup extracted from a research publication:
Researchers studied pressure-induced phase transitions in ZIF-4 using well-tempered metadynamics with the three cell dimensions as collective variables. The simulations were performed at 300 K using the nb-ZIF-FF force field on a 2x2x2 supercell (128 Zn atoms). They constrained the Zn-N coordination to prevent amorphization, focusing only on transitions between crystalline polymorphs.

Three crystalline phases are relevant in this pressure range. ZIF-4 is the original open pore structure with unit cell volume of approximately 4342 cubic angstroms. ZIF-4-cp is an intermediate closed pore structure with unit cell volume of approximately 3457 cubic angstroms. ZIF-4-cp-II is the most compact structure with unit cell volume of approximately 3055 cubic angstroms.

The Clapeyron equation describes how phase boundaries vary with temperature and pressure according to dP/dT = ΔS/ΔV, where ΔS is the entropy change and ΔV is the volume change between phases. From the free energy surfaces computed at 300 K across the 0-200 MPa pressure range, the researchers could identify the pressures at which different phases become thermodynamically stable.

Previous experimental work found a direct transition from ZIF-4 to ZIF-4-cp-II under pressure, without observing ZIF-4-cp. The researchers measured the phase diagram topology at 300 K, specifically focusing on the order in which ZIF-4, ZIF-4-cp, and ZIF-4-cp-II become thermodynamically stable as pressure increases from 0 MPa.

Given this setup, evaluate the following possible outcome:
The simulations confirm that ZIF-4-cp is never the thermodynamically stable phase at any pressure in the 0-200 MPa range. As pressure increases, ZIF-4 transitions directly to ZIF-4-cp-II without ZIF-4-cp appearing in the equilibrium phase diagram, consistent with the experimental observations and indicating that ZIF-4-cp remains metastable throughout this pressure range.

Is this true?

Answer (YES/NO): NO